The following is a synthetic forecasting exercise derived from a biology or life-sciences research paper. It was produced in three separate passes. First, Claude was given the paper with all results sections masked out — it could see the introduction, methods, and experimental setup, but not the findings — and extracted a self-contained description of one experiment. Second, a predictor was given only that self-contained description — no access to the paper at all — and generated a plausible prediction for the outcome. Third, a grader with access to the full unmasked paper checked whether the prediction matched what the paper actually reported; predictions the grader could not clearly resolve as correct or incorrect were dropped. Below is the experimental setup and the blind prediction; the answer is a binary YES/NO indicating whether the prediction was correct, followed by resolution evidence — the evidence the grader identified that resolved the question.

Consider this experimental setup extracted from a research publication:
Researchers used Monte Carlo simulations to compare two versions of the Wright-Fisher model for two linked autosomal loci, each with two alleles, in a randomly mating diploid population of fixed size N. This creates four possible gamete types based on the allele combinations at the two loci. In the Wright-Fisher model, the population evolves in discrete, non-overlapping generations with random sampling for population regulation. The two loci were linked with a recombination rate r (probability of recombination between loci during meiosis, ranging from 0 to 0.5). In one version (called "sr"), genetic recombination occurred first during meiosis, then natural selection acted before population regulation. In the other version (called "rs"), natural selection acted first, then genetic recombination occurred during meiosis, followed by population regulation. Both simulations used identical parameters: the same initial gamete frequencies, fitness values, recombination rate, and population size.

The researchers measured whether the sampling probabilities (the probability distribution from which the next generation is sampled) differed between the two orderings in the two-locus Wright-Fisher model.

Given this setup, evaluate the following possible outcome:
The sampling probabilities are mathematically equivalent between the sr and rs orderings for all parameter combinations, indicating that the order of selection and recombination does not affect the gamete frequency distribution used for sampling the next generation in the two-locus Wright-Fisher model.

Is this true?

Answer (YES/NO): NO